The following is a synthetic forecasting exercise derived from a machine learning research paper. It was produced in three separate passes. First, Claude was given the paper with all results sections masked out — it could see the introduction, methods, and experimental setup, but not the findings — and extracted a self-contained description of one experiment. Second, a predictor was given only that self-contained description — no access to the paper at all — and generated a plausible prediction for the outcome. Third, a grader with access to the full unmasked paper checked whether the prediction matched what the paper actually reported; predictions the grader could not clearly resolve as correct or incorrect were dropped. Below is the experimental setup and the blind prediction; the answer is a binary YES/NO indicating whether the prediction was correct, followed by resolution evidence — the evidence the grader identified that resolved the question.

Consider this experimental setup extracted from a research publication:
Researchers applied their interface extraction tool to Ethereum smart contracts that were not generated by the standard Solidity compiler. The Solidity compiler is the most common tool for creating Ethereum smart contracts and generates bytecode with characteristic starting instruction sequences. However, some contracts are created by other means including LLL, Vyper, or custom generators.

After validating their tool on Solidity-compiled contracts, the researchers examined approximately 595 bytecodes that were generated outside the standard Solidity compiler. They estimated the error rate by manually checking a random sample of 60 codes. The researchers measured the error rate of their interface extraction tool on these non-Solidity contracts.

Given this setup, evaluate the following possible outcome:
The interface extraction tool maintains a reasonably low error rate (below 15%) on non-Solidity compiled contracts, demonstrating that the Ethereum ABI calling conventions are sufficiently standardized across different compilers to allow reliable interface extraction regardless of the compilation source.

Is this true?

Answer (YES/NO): YES